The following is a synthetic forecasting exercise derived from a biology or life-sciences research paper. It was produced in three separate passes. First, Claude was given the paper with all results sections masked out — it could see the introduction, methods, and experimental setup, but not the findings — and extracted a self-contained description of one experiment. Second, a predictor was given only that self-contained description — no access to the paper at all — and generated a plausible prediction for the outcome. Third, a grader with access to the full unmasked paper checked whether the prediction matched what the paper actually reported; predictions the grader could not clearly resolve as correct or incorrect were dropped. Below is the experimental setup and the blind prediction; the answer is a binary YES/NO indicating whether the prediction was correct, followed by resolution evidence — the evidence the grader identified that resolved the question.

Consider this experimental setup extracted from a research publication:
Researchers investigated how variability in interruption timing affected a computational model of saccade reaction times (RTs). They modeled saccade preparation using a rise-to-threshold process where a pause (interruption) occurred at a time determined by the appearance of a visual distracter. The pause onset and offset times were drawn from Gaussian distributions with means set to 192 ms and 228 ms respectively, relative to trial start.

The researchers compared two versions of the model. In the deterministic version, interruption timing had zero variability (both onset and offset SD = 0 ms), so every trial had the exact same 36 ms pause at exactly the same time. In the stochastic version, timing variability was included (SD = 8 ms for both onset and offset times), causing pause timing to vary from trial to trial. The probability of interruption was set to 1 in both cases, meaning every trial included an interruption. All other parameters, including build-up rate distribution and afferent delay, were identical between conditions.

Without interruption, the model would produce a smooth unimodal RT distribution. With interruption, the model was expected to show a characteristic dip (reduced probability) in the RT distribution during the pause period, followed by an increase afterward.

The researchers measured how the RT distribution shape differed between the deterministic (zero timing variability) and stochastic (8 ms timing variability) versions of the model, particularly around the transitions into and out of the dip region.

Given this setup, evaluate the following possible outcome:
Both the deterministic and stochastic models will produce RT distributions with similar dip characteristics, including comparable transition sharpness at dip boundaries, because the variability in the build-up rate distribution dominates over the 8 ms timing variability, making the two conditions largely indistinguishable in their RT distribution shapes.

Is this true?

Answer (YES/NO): NO